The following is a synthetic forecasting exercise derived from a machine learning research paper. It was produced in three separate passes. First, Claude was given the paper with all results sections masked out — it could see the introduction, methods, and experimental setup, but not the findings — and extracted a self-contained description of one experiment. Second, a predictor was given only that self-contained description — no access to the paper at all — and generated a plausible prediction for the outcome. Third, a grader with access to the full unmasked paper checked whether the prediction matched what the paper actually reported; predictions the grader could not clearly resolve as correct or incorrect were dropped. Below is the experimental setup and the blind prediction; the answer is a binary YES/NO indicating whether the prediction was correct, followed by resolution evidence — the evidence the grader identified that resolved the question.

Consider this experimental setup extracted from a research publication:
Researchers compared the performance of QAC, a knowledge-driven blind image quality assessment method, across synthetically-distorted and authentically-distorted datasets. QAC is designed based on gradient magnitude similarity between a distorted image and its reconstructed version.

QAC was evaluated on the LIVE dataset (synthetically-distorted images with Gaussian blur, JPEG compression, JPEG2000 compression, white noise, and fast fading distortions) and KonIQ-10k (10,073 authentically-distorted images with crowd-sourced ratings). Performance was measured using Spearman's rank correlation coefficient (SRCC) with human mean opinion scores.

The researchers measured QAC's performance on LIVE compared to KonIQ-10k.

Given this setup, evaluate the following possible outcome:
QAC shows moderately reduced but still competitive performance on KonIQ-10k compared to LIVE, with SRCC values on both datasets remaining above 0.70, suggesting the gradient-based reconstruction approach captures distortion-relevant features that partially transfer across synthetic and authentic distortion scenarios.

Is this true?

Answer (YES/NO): NO